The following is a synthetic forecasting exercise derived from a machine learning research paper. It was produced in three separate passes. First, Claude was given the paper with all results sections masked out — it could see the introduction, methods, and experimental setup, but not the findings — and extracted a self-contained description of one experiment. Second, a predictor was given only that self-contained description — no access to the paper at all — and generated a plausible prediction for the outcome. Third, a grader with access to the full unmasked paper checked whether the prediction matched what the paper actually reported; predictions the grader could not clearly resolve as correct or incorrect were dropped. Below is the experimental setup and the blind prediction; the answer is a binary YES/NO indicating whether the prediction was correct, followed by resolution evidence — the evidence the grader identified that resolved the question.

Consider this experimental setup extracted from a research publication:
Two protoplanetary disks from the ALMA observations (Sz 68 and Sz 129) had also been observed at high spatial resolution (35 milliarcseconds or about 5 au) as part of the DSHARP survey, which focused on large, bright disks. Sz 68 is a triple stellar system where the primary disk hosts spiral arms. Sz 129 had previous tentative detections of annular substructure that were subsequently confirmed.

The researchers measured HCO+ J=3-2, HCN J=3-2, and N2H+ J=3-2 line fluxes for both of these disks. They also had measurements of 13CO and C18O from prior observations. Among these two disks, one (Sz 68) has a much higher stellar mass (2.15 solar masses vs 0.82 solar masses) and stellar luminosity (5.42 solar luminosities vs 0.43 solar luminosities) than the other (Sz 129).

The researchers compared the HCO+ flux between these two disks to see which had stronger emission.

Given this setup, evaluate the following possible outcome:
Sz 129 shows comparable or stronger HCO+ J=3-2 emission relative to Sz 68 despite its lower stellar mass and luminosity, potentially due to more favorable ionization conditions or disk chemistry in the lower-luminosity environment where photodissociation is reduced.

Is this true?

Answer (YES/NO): YES